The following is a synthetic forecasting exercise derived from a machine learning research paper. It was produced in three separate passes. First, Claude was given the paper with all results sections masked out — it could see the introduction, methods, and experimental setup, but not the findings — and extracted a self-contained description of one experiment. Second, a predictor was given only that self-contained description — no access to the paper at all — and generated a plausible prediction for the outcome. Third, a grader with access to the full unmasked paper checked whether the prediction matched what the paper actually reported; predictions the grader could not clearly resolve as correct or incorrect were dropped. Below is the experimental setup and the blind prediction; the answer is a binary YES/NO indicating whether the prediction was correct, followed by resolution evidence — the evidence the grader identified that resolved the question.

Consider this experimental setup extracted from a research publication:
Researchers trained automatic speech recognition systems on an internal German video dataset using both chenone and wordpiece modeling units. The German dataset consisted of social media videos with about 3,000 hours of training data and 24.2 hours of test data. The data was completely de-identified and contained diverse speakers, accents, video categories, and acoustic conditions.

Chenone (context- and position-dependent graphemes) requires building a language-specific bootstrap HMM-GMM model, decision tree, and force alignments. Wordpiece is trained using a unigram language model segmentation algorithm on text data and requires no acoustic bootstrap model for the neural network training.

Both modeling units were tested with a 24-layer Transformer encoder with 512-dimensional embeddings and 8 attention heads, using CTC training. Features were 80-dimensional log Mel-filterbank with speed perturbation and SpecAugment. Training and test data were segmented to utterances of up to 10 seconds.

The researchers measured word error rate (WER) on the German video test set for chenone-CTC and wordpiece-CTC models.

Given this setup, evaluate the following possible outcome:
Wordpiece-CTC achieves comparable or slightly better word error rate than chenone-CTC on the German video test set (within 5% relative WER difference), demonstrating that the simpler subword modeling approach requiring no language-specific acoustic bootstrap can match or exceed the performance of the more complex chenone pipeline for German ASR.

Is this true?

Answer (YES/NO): NO